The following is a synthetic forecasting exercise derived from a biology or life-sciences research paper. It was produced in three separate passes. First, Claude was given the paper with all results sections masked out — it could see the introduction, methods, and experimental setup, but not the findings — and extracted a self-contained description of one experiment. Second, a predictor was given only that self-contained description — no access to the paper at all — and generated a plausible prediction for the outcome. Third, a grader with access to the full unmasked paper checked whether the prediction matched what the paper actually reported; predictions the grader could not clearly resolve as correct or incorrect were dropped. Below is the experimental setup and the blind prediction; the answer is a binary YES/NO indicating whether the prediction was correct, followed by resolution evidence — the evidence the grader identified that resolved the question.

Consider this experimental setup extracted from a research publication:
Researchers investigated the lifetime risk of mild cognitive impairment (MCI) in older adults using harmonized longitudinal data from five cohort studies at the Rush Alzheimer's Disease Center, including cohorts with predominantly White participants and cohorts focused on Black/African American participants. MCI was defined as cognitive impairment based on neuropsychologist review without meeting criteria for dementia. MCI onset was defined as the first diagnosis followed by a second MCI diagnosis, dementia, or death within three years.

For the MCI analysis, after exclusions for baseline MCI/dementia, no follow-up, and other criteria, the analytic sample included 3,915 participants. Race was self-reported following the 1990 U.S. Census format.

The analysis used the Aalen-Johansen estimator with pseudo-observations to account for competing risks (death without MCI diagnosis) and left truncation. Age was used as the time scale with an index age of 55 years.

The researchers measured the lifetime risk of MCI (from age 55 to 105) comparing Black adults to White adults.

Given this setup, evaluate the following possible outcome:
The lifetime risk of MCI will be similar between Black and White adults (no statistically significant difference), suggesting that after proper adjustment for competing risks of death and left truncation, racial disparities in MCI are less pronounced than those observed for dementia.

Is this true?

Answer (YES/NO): YES